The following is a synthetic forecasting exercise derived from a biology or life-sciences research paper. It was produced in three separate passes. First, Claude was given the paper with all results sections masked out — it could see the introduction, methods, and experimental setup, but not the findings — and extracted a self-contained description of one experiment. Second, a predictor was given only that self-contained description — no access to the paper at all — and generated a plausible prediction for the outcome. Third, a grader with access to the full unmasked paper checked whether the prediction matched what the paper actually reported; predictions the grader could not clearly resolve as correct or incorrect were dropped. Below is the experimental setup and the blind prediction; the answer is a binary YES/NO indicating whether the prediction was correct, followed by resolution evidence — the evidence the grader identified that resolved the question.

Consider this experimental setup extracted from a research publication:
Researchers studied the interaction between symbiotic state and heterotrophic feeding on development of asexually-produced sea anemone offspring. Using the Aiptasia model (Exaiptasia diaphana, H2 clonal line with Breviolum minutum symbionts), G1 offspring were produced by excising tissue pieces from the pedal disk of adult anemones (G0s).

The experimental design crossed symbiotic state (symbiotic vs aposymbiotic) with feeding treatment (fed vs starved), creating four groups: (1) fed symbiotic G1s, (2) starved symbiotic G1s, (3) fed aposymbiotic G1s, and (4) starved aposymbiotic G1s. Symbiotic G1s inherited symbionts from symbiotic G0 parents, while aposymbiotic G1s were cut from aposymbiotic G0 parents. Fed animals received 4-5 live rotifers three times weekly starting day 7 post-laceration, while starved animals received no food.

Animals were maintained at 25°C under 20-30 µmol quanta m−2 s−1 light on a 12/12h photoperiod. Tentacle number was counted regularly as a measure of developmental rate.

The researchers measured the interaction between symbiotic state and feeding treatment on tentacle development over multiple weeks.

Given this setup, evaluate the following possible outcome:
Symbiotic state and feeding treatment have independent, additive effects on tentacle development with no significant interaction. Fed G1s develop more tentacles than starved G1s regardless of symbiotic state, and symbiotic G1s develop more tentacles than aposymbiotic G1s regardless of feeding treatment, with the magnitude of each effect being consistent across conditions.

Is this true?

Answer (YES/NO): NO